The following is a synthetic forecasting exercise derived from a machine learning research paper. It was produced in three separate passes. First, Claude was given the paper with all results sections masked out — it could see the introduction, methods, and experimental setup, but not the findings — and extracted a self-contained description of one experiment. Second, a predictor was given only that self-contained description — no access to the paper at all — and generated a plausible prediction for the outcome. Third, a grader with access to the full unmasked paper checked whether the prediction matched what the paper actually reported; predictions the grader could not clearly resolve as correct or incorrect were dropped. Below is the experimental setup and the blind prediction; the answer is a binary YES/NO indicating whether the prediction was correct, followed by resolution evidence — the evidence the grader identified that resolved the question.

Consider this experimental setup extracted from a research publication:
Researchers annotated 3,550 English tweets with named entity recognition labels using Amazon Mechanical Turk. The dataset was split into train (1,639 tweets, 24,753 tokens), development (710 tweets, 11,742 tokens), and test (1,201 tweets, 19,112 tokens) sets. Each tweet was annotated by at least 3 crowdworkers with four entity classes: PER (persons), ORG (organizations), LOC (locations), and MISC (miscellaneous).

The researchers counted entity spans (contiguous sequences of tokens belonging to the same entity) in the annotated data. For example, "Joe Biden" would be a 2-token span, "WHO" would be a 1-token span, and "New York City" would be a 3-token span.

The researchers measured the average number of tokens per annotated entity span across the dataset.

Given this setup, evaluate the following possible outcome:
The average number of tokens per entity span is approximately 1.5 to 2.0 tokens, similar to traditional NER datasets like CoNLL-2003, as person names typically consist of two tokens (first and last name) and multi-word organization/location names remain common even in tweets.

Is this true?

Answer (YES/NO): YES